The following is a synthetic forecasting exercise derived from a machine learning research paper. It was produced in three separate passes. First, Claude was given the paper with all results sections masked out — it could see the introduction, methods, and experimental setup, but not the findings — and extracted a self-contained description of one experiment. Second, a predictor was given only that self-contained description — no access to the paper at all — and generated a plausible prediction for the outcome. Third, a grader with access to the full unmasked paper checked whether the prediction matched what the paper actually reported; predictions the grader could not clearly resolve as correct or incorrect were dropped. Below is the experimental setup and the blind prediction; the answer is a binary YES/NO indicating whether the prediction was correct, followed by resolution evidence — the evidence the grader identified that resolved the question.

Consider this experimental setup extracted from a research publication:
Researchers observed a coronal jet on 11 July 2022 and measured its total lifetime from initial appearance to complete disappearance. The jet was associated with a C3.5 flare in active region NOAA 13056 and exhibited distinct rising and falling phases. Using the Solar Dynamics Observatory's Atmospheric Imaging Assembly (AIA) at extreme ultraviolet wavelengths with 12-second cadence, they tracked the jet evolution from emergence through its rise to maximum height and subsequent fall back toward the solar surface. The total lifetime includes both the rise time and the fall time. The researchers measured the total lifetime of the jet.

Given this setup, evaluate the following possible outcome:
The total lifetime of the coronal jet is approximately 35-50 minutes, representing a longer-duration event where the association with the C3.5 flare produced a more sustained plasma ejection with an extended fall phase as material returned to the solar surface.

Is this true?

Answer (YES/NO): NO